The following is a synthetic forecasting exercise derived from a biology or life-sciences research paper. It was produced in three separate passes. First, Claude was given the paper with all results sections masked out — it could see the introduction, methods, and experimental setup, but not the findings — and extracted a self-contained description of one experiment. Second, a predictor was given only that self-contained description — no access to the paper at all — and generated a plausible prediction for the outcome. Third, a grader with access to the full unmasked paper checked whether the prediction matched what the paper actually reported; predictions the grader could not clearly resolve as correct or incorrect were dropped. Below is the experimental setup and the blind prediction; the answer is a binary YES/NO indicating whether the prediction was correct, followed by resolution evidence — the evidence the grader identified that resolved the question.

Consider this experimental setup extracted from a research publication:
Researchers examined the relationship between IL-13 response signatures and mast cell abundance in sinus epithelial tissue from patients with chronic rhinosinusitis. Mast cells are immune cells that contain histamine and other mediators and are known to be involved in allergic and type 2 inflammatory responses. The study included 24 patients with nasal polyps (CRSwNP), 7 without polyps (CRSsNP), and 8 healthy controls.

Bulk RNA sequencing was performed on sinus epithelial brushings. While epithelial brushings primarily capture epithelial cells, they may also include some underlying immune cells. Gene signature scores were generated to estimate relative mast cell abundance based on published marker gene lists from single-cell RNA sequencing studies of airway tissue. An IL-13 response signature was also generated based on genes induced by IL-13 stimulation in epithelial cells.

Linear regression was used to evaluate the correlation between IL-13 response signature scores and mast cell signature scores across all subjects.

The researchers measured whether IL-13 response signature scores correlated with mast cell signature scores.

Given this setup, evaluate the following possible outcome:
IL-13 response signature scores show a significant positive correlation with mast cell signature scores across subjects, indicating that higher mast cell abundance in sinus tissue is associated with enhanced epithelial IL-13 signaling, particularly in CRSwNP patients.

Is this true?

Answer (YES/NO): YES